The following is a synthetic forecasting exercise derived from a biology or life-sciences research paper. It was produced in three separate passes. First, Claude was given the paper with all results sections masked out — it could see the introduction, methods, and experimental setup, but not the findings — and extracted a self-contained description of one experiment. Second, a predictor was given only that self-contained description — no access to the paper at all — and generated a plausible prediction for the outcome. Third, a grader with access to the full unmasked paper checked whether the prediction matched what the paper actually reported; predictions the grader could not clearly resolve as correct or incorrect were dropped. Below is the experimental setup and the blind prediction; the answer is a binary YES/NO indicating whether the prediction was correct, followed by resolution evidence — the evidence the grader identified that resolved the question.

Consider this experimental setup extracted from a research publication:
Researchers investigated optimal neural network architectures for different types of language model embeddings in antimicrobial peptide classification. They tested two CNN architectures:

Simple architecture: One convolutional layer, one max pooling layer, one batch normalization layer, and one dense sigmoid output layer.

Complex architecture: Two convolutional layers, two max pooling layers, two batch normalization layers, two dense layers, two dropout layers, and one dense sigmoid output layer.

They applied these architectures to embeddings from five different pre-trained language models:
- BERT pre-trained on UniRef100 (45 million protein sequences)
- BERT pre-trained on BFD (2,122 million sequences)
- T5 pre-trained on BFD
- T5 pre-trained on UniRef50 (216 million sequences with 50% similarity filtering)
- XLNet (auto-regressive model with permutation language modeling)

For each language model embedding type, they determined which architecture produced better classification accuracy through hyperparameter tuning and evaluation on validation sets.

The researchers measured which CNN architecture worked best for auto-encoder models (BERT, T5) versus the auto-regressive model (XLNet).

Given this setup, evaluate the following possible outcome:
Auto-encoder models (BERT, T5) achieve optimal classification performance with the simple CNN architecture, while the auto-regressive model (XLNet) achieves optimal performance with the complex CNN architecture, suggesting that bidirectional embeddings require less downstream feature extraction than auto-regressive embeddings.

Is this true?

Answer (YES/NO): NO